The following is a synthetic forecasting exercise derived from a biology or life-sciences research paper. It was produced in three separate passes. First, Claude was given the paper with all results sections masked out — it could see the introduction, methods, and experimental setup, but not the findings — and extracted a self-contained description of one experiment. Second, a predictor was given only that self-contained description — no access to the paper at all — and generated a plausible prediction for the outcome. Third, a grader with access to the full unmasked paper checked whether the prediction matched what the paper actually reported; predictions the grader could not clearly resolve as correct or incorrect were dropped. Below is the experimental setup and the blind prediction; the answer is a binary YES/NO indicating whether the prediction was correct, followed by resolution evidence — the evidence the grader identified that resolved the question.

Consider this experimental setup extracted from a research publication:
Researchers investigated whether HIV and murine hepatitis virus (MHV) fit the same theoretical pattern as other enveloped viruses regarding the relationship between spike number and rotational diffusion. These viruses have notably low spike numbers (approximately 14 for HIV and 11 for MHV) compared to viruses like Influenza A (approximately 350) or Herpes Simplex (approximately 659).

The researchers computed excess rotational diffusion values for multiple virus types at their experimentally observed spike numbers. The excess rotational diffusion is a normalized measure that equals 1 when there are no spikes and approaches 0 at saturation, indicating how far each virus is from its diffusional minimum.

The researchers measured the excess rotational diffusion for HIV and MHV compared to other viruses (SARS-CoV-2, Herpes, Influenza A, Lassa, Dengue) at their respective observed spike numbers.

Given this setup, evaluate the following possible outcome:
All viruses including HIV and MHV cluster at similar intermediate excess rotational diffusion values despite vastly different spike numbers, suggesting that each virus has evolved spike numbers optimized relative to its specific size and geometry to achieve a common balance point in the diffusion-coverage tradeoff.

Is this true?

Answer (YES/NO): NO